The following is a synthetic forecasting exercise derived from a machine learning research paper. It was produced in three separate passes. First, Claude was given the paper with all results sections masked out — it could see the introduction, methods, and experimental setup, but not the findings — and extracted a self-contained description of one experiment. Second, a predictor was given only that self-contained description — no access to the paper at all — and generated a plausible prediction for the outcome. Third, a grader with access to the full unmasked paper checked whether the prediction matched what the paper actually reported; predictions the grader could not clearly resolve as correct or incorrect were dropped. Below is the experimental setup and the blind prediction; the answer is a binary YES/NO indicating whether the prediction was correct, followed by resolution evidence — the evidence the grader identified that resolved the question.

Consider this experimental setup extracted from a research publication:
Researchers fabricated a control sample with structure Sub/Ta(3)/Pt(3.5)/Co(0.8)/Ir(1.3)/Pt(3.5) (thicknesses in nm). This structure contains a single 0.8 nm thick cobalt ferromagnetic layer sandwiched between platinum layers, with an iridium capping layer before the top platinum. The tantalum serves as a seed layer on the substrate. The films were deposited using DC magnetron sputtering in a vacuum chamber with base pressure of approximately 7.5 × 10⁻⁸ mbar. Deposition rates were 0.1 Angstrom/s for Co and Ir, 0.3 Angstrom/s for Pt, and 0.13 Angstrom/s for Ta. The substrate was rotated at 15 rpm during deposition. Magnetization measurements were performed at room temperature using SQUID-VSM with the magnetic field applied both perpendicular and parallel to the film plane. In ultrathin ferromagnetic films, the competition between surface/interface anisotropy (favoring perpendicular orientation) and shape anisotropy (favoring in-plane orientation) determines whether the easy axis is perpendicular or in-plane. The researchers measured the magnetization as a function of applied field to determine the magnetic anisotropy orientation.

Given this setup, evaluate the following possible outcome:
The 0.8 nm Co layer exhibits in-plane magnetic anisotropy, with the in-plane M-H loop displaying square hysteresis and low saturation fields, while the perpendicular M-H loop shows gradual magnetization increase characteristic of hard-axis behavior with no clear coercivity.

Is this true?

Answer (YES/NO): NO